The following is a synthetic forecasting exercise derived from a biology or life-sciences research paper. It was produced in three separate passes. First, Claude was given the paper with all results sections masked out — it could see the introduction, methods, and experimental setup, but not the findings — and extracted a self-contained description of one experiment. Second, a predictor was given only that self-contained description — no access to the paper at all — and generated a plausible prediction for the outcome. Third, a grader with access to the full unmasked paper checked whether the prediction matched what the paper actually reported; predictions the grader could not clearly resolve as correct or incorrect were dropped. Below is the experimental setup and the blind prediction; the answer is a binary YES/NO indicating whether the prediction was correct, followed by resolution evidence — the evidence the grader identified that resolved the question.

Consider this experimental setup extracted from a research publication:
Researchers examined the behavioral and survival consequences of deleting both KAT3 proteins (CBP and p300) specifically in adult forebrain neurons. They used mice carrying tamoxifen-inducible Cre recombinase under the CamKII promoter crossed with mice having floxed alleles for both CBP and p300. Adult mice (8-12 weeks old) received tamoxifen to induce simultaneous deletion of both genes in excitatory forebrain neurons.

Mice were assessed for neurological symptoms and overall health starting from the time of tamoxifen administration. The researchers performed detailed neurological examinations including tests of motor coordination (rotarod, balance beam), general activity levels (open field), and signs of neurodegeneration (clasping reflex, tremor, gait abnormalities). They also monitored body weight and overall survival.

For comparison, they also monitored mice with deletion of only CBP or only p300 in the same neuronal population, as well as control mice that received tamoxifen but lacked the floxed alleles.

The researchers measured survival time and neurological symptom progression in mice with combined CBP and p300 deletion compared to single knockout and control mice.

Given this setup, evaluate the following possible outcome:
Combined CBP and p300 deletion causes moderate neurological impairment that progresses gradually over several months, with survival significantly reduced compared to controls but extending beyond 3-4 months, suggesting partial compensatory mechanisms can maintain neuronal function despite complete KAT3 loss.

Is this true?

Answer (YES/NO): NO